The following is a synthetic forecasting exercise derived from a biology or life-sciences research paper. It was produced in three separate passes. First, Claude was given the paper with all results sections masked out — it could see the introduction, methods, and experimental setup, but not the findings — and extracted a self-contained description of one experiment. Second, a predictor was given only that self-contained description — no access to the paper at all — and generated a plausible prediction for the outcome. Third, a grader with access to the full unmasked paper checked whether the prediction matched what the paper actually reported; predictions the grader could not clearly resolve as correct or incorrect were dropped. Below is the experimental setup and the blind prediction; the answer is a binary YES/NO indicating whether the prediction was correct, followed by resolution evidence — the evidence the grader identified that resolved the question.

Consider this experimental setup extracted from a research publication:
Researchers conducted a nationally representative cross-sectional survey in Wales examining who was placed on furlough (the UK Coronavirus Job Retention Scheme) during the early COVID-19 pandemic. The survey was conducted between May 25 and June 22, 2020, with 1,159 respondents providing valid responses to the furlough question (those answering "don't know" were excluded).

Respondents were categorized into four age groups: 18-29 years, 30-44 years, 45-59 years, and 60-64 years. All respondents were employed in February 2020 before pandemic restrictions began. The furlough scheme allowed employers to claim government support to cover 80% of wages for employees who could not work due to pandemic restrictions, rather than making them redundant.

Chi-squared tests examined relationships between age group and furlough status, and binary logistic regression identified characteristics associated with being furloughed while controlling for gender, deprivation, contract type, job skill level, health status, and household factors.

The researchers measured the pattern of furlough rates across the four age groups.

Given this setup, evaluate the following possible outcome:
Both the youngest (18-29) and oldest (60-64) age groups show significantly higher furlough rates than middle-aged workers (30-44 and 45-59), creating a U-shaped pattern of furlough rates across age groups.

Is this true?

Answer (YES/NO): YES